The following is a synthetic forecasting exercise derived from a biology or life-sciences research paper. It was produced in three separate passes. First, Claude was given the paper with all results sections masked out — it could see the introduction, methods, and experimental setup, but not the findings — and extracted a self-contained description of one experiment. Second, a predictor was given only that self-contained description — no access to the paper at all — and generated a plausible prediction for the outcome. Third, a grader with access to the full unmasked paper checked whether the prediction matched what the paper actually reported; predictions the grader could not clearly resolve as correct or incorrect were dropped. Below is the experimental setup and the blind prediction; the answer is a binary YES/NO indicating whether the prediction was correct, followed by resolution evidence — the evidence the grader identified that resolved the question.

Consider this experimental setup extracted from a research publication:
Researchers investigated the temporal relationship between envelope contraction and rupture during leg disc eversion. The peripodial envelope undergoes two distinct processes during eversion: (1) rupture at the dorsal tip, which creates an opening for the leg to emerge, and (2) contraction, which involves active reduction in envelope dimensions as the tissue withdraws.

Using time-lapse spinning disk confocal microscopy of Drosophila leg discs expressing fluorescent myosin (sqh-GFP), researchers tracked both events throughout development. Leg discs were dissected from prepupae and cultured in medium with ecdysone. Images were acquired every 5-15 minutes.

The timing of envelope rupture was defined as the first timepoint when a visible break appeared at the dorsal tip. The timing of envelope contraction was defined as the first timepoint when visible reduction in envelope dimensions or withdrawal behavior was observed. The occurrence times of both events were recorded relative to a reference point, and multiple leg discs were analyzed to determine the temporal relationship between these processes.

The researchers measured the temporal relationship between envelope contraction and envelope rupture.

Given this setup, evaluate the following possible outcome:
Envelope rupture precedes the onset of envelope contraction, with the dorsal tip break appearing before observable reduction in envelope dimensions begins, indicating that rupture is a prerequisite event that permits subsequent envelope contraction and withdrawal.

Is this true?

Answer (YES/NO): NO